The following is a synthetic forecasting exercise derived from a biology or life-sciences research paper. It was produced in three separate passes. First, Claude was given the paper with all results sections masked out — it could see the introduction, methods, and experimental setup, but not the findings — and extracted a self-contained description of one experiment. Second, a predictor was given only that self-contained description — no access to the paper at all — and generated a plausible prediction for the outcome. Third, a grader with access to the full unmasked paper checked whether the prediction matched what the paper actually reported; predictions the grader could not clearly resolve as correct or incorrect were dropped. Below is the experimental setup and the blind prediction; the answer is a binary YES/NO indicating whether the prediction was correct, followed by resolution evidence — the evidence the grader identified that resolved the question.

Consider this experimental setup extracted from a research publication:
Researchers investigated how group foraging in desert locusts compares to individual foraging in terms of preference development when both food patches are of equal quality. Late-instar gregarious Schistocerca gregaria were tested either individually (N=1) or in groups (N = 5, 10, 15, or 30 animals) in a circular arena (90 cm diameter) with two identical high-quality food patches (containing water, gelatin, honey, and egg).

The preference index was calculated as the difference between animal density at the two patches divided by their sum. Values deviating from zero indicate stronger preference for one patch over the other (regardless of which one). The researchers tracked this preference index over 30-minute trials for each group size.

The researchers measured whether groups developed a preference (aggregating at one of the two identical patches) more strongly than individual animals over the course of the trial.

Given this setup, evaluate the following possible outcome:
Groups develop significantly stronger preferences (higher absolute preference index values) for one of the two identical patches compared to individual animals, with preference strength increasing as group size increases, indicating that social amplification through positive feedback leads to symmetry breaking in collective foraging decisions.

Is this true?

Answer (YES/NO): NO